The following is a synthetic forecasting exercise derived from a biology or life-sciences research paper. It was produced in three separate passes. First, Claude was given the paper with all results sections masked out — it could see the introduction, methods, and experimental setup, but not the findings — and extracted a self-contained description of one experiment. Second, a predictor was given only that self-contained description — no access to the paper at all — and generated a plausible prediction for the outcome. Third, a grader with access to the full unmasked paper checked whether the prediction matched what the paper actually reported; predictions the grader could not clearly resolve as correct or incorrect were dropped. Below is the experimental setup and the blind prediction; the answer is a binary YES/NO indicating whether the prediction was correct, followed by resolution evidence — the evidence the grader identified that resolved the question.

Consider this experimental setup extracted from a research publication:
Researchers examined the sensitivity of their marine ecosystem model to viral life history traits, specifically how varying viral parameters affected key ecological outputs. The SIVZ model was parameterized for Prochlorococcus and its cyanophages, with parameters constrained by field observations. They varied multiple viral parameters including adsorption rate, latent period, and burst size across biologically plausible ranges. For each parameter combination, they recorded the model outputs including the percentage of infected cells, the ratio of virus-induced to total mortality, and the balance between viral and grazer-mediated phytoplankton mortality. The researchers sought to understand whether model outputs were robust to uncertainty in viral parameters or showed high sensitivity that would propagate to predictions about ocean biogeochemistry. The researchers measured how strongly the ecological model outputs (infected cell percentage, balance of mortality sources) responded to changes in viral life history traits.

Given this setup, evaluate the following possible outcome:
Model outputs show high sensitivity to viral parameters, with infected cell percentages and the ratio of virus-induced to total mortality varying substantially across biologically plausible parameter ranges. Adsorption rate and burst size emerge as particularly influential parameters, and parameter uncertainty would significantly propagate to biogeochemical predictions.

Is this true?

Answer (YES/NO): NO